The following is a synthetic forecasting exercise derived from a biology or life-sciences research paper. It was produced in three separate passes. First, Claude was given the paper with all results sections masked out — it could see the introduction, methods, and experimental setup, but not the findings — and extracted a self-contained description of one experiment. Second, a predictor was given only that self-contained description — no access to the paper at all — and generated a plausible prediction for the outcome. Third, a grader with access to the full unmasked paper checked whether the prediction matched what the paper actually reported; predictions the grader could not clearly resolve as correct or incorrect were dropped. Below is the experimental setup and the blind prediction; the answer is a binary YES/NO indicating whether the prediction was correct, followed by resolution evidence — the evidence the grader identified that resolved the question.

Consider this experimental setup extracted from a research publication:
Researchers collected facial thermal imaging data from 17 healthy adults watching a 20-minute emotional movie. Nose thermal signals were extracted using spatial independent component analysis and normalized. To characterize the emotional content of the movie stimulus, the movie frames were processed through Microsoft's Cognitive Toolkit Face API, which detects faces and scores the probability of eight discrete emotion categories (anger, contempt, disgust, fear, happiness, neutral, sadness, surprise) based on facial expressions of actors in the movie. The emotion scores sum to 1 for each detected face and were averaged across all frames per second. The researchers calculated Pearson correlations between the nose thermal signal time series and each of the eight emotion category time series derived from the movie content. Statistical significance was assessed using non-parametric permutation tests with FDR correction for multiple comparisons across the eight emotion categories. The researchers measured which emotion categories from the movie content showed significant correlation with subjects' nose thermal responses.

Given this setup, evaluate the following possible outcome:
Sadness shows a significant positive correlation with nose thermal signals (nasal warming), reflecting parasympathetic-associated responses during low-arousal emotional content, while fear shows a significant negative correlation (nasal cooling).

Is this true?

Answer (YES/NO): NO